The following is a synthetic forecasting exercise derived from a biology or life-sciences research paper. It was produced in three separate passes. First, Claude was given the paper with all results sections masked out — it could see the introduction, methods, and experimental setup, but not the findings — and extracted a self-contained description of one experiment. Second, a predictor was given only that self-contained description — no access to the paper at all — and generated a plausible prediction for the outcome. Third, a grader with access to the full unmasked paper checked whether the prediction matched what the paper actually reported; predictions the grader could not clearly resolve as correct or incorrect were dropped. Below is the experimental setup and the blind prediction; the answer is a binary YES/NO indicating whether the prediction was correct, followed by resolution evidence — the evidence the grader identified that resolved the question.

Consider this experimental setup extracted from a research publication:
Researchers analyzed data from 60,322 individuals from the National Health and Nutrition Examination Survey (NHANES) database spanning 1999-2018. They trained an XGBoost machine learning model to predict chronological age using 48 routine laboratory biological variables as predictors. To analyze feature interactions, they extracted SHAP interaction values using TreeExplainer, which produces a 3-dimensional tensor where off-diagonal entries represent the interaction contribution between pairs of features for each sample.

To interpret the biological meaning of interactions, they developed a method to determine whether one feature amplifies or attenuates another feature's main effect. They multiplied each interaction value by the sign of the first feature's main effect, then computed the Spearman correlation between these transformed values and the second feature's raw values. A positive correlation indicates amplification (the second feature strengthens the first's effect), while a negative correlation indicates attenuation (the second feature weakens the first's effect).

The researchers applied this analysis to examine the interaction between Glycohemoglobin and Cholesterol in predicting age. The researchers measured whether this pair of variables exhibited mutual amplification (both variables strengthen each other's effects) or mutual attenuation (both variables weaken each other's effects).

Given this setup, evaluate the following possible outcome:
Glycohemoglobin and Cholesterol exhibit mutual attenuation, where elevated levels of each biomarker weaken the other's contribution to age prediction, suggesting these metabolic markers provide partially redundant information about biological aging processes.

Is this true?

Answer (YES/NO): YES